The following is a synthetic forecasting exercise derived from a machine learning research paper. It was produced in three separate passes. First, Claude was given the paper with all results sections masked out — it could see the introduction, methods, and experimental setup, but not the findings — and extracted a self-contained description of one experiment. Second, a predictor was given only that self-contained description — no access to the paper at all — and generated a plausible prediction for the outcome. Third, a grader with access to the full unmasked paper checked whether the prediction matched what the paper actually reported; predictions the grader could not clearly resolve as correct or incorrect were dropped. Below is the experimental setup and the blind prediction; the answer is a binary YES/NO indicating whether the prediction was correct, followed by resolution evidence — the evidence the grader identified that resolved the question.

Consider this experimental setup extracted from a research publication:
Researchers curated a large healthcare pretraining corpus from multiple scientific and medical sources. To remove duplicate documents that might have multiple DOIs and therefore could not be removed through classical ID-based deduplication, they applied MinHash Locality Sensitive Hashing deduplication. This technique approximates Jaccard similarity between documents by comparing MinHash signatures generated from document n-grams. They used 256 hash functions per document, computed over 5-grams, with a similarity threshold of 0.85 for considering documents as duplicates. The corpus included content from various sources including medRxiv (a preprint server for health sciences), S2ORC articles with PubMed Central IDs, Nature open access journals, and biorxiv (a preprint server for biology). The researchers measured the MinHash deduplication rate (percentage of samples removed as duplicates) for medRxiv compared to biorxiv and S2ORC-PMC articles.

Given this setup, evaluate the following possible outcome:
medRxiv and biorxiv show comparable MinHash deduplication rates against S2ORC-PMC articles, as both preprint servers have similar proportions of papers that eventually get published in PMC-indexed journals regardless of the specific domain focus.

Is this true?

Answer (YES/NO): NO